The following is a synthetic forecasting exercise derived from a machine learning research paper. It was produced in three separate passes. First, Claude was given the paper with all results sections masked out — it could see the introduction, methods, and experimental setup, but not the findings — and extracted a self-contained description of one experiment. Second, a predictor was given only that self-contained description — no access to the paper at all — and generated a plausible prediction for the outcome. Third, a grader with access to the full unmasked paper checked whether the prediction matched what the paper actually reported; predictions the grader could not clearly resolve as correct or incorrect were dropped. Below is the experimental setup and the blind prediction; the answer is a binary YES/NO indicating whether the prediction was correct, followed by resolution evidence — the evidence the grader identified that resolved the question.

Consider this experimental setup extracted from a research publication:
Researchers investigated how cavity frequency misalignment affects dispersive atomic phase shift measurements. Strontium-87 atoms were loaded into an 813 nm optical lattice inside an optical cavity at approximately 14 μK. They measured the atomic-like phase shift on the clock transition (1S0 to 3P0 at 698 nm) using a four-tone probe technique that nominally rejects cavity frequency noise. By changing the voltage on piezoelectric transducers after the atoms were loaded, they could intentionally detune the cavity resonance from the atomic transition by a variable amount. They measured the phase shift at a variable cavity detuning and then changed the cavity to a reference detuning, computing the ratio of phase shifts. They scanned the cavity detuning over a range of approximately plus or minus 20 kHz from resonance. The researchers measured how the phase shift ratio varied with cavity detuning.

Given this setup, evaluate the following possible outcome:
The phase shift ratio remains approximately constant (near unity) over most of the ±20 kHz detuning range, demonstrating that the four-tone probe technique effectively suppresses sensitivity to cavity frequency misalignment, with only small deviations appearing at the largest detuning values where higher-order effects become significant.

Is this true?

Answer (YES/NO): NO